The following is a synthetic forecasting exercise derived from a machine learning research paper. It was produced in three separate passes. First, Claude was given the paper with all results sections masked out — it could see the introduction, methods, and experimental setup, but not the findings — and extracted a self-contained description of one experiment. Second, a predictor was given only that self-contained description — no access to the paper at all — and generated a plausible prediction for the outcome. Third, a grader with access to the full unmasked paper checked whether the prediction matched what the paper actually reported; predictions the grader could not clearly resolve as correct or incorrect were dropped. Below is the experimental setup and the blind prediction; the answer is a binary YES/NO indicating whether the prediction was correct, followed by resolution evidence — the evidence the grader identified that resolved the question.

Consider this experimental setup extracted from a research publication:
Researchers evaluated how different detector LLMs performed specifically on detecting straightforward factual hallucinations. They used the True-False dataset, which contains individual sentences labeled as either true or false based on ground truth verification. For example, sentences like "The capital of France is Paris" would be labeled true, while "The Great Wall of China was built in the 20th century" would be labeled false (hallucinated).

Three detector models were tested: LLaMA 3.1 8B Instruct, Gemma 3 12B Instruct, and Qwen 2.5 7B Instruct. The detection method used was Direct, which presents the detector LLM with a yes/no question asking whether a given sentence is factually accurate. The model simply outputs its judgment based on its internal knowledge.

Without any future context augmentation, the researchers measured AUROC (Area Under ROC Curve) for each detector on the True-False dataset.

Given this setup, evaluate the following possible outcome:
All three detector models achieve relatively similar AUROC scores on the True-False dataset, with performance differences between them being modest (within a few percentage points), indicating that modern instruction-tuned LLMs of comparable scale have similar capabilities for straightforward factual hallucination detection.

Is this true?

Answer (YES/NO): NO